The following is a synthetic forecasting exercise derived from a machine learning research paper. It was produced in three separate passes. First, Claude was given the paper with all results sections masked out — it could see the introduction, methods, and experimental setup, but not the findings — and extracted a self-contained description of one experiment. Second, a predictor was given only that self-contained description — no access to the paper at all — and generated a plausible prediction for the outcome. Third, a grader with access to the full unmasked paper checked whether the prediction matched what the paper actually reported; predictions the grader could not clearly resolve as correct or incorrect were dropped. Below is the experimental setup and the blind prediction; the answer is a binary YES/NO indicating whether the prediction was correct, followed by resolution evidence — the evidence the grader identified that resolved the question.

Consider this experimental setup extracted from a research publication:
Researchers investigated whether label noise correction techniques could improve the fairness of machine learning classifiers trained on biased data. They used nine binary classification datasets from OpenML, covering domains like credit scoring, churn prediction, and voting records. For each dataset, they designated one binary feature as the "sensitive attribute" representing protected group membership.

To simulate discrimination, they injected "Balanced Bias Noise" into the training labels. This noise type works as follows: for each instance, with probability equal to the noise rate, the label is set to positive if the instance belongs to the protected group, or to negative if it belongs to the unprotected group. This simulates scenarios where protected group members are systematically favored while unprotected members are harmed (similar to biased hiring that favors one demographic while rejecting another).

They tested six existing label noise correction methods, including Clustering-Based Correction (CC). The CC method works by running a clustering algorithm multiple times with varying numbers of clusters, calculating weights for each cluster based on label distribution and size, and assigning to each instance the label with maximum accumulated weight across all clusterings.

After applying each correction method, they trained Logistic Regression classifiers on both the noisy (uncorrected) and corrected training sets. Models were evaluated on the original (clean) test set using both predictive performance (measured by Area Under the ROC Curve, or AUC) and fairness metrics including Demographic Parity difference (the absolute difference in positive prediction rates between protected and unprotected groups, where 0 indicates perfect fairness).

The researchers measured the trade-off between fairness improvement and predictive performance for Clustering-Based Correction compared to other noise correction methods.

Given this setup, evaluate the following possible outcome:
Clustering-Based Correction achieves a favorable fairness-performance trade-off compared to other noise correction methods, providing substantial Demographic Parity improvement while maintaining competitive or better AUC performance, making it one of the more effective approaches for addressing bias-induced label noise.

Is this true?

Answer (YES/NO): NO